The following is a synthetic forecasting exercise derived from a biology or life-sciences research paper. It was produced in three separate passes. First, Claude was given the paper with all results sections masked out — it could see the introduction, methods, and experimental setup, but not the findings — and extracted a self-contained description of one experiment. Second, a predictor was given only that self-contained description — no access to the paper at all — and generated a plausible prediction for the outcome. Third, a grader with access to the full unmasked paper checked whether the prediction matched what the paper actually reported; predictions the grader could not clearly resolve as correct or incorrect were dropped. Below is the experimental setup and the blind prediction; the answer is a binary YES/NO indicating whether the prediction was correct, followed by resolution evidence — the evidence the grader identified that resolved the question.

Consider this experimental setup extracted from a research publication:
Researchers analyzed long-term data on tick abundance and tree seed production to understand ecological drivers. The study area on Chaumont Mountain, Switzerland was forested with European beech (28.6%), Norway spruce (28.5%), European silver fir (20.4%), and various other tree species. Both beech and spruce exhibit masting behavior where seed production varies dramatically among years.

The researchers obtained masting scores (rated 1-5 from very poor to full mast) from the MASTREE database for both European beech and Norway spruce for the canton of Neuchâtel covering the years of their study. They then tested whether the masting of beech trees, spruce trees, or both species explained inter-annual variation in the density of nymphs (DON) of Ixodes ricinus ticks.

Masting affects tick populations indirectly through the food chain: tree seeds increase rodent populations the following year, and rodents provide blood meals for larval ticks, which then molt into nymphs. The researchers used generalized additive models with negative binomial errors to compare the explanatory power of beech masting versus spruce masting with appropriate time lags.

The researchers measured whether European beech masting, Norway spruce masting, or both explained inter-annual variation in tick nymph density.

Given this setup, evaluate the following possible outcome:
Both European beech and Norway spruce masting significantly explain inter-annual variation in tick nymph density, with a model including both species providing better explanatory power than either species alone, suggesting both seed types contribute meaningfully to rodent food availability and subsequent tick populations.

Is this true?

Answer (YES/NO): NO